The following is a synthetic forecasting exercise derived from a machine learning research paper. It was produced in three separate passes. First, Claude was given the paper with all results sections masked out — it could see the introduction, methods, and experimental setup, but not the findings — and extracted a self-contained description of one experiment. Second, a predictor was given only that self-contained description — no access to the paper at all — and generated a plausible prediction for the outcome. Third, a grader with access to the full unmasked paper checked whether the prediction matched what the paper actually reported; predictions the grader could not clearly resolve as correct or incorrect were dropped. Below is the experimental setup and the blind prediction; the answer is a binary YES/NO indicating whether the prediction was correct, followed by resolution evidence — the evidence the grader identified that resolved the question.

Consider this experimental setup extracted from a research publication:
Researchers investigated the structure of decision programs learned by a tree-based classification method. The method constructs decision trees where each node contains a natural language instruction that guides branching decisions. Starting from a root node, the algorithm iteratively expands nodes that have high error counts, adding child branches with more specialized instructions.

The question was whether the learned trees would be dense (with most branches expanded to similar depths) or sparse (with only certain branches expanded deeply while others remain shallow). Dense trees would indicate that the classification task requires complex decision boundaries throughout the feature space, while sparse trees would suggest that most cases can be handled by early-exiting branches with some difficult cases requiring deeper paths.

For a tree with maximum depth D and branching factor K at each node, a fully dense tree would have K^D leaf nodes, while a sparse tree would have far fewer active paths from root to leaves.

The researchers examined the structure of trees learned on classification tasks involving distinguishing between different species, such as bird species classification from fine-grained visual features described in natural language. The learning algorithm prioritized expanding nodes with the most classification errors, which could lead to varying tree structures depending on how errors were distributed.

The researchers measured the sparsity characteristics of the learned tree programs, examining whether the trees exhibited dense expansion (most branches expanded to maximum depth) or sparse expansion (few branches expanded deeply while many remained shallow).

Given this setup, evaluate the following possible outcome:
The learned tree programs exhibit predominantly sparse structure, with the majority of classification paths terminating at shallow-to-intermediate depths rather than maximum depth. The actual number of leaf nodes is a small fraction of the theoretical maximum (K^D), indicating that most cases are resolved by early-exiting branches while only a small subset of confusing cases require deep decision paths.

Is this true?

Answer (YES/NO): YES